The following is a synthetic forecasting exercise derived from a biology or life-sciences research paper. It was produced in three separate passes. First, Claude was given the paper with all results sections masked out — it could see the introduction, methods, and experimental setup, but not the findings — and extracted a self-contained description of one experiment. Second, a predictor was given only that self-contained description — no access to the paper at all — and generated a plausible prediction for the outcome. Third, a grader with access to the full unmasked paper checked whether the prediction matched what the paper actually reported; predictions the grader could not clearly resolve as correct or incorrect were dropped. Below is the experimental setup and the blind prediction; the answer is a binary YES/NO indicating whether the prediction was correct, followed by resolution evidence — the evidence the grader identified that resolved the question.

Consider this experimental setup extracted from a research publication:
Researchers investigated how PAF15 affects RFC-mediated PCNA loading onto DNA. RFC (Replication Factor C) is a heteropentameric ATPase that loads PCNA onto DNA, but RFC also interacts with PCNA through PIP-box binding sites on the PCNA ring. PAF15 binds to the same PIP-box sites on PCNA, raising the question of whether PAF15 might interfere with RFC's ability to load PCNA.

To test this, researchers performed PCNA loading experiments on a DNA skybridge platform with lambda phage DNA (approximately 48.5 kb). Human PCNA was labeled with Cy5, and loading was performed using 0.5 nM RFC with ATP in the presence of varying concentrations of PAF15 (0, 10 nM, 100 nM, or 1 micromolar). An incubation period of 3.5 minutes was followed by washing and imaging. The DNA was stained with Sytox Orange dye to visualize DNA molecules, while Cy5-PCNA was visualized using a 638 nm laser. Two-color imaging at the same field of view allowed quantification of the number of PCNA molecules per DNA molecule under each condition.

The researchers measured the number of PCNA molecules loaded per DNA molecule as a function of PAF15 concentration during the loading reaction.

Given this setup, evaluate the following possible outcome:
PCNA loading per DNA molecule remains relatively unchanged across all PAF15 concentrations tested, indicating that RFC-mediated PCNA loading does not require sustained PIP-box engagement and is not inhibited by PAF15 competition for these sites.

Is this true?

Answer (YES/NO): NO